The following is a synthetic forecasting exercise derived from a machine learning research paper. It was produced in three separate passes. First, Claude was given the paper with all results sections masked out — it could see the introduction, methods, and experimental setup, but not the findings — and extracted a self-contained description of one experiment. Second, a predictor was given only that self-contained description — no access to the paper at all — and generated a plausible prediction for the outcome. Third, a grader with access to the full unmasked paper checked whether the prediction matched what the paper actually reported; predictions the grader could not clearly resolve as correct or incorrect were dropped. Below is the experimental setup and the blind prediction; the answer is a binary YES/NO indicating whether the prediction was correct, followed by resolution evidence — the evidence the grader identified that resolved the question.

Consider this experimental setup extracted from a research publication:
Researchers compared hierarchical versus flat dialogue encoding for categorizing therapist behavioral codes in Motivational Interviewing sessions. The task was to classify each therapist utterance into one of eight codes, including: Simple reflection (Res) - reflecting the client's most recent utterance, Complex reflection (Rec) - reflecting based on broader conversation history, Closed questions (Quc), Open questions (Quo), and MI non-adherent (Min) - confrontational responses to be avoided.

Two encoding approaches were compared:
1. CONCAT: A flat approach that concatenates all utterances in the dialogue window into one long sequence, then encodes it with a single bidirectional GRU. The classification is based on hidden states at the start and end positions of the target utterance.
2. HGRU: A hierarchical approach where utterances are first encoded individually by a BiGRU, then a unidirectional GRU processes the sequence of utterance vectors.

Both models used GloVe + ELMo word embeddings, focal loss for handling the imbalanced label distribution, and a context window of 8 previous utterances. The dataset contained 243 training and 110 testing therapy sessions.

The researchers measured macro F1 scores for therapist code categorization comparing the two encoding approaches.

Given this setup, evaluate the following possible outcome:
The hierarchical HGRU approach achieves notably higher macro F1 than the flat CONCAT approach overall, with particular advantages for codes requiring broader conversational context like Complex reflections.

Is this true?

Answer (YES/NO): YES